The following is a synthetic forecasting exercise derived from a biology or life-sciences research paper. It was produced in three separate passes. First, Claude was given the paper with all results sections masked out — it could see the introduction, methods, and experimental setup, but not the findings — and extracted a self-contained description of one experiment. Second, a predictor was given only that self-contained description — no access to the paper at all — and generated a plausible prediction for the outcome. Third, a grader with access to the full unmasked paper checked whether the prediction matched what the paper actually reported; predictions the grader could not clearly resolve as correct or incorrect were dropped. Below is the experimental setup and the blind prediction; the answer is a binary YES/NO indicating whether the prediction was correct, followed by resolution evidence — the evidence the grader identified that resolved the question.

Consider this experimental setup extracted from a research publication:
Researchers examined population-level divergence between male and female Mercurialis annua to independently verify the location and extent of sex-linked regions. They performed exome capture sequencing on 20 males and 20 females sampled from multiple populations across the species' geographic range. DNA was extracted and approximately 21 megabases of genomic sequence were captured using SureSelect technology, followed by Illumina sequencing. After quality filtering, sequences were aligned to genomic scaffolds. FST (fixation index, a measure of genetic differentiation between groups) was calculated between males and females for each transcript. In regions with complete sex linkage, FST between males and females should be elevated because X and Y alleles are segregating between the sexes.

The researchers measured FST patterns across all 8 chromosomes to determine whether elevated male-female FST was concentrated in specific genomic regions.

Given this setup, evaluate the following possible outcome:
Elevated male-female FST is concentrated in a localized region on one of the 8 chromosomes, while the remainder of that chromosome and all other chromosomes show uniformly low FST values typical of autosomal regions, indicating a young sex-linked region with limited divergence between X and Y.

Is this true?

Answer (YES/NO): YES